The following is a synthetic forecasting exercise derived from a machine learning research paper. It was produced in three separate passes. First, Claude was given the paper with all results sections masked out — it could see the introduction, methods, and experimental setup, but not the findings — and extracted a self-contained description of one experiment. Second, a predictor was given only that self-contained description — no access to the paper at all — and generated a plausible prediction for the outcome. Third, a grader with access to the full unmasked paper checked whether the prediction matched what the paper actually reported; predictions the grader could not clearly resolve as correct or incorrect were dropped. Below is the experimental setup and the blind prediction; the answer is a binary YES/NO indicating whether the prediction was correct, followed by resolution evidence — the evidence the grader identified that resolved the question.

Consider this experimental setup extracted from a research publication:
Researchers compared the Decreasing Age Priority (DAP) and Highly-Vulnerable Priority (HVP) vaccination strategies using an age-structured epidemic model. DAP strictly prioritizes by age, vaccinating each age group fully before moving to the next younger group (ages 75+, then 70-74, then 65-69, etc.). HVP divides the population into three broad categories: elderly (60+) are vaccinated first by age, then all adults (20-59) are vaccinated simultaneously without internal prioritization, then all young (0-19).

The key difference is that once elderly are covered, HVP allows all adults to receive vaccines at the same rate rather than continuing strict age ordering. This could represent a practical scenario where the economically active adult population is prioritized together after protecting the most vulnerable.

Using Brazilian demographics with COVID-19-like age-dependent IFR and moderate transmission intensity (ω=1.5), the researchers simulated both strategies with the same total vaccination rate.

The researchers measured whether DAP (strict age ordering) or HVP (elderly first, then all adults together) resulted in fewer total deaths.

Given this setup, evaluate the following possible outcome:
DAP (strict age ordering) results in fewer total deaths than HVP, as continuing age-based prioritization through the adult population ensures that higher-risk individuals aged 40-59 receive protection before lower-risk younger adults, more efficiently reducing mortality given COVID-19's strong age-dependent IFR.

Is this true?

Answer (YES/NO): YES